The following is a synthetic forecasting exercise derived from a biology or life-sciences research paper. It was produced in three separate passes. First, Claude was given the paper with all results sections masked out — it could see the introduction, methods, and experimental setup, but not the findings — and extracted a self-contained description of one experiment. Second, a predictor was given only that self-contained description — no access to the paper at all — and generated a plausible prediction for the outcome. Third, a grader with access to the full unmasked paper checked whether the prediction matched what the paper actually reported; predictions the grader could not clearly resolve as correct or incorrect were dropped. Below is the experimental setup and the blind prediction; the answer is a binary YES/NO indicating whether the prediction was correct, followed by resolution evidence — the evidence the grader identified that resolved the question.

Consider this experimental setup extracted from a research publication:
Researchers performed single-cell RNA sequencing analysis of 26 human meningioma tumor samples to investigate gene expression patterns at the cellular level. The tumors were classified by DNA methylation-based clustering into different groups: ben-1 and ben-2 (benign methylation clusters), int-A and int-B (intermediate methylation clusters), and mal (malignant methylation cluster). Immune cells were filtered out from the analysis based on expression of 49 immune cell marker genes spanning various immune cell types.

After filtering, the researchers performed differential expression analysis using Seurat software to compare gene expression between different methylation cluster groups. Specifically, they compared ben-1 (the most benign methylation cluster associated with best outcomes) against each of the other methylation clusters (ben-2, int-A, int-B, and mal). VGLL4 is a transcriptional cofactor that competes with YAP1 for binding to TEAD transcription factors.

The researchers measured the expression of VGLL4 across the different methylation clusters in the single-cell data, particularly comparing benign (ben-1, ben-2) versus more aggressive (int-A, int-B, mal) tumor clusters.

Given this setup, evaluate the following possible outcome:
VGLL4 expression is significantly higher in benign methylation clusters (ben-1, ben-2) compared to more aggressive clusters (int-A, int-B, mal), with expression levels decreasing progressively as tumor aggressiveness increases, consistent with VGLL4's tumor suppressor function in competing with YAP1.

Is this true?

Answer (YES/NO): NO